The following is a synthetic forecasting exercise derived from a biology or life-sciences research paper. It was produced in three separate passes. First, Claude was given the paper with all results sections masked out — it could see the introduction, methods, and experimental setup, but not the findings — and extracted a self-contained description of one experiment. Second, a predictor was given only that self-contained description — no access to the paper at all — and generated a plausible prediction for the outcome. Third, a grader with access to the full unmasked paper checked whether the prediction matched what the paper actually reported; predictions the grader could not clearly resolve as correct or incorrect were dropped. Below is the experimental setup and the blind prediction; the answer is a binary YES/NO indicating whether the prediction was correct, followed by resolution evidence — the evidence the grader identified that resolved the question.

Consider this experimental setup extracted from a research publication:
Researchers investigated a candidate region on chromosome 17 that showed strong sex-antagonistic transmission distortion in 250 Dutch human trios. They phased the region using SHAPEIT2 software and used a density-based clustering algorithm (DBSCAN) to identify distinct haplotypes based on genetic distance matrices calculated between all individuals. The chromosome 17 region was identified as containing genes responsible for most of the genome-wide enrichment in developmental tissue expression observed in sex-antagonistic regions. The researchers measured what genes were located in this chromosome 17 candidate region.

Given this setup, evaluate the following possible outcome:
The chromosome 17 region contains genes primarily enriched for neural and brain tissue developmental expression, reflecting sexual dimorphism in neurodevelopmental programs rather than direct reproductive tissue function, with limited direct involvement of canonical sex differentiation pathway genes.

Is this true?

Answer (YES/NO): NO